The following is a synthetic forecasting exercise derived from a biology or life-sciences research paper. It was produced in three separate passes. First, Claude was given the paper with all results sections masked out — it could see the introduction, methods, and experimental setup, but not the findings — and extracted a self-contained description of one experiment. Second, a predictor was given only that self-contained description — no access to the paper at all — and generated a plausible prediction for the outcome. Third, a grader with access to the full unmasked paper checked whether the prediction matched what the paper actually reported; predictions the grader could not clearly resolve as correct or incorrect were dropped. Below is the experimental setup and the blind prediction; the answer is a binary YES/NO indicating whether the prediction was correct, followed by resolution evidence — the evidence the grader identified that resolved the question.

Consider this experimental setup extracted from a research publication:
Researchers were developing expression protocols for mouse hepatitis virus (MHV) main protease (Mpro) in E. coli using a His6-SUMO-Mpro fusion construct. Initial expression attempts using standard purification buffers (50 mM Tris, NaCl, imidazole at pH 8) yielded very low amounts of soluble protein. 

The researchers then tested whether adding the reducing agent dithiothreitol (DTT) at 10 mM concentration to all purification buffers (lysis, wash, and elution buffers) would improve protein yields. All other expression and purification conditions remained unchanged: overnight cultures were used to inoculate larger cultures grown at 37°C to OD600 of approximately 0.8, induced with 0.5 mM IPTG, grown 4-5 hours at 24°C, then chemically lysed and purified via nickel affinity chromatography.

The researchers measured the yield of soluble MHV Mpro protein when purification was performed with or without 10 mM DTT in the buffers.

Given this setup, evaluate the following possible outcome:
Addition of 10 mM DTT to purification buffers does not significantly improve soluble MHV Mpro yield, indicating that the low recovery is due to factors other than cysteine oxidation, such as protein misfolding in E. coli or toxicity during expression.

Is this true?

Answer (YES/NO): NO